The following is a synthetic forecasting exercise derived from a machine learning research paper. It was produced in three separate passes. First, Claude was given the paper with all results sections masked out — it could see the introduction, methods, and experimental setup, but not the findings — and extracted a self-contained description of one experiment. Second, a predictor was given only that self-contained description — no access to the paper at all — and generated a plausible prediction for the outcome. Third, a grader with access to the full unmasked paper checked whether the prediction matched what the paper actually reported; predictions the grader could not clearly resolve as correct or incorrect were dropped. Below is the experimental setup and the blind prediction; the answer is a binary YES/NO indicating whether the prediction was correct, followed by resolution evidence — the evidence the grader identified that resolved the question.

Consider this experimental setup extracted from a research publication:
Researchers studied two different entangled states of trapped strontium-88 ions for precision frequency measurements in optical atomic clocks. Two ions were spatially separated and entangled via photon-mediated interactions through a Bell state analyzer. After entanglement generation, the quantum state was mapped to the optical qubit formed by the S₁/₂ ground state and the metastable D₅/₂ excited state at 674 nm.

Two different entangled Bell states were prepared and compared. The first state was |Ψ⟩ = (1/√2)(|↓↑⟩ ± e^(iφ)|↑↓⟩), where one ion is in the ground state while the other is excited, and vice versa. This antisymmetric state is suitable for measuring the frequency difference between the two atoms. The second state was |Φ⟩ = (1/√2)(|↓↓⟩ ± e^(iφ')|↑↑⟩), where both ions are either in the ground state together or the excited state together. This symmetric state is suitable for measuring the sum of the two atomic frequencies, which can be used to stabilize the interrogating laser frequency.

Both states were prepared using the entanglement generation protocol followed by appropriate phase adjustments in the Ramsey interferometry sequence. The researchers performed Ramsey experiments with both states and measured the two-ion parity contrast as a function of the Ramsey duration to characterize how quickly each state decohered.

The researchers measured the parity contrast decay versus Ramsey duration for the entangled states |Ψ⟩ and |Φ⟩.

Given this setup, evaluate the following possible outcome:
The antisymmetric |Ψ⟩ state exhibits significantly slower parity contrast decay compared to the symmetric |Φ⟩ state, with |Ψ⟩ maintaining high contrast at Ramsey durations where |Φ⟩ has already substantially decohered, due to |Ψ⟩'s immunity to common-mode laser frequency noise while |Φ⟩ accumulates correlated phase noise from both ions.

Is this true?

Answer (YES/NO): YES